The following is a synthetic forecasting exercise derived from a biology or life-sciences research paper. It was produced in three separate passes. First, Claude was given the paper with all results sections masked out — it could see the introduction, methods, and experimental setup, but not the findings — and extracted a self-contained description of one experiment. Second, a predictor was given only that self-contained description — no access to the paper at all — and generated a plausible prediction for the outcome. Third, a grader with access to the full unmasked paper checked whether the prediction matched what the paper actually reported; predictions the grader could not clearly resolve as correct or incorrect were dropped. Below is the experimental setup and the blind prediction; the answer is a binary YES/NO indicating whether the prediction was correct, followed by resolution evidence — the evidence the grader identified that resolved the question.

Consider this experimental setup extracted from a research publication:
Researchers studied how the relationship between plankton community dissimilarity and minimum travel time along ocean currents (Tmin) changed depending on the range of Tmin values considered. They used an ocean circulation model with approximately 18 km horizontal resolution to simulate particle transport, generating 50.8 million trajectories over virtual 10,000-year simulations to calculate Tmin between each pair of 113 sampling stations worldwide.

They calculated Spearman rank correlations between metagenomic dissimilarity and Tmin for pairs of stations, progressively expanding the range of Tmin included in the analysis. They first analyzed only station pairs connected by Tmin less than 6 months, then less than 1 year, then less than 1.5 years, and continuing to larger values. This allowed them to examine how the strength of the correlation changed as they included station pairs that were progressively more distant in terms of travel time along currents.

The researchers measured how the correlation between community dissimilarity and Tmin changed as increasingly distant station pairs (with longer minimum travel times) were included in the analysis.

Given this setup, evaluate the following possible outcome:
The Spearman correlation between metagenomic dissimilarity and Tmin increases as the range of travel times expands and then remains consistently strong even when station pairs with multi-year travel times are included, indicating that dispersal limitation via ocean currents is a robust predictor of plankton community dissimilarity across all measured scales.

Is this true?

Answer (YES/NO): NO